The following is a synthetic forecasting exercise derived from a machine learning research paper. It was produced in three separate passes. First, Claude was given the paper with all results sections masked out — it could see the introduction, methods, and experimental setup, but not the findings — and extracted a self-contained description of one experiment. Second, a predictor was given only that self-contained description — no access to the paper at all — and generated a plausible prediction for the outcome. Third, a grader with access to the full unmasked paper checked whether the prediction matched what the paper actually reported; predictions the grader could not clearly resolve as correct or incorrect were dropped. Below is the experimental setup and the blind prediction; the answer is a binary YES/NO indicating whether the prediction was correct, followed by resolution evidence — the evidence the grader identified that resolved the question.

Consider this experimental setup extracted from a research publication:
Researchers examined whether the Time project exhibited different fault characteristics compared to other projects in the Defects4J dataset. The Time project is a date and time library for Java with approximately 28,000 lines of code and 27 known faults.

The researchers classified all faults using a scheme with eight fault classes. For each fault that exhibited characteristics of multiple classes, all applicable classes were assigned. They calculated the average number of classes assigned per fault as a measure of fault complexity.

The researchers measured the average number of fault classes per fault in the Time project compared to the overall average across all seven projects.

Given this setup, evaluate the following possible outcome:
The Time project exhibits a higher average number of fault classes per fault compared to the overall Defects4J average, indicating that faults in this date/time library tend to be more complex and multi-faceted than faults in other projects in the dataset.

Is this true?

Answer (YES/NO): YES